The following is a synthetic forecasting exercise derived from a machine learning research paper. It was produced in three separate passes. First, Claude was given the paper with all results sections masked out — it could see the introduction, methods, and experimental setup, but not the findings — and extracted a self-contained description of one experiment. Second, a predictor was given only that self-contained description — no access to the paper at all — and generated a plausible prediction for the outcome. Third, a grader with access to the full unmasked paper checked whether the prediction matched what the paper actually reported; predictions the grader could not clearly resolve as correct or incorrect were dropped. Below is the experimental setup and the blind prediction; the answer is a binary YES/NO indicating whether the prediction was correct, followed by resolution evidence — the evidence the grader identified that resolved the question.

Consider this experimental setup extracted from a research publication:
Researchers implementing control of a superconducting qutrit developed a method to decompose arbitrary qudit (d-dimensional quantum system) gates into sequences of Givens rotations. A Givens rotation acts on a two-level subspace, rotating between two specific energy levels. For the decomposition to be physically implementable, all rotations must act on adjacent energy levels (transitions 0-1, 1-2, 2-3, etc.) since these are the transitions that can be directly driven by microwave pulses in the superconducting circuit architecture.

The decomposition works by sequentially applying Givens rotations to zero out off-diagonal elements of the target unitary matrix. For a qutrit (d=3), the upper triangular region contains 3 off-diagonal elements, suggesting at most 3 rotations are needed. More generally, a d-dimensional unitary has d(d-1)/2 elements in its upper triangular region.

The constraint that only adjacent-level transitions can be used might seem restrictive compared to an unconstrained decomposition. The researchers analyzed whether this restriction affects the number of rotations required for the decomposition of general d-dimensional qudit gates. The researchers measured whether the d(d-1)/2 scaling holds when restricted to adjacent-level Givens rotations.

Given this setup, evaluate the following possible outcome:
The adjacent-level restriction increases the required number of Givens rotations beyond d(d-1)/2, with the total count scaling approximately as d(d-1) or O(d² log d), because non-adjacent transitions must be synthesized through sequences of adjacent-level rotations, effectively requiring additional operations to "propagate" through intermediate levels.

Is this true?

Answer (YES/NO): NO